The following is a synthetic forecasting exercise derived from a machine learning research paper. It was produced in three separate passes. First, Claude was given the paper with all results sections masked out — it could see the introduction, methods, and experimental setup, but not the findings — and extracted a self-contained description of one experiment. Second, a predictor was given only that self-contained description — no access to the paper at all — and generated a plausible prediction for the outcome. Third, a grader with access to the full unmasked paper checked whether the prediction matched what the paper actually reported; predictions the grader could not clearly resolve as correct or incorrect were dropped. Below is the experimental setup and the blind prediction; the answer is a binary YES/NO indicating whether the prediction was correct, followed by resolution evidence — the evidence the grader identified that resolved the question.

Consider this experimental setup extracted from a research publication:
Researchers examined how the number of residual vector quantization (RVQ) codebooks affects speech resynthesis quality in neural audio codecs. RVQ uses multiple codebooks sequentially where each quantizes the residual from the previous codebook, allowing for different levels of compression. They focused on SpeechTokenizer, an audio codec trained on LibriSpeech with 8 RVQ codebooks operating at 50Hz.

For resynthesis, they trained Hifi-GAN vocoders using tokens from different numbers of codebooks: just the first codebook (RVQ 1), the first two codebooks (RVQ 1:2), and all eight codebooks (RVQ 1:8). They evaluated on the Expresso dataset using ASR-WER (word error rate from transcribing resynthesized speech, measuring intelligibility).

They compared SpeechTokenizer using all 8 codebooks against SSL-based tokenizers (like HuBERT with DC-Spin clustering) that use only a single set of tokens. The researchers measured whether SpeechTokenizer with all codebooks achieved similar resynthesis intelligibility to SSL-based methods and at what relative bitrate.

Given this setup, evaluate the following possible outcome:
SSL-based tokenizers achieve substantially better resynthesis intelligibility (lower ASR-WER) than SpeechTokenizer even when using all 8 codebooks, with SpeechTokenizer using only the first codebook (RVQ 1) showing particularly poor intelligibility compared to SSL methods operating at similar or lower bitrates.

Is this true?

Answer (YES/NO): NO